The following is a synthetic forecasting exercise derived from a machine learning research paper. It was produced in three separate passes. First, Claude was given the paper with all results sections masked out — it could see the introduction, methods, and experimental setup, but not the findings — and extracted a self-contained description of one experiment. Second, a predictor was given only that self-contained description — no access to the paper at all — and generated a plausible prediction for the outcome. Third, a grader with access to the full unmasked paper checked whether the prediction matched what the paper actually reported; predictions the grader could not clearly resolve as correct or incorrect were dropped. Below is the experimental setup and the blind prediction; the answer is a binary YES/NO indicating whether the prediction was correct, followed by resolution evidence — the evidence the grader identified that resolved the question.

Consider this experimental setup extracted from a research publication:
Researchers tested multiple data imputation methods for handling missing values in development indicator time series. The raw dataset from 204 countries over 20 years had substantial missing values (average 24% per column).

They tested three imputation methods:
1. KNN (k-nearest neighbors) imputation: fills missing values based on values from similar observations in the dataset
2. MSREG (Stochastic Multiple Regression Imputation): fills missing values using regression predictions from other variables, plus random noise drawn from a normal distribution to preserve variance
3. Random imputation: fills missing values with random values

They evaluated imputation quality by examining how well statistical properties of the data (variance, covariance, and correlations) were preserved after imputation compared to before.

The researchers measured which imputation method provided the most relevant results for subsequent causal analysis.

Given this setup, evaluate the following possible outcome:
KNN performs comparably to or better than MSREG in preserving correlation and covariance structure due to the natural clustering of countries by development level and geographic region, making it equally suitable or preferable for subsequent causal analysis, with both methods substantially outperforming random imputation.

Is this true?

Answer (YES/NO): NO